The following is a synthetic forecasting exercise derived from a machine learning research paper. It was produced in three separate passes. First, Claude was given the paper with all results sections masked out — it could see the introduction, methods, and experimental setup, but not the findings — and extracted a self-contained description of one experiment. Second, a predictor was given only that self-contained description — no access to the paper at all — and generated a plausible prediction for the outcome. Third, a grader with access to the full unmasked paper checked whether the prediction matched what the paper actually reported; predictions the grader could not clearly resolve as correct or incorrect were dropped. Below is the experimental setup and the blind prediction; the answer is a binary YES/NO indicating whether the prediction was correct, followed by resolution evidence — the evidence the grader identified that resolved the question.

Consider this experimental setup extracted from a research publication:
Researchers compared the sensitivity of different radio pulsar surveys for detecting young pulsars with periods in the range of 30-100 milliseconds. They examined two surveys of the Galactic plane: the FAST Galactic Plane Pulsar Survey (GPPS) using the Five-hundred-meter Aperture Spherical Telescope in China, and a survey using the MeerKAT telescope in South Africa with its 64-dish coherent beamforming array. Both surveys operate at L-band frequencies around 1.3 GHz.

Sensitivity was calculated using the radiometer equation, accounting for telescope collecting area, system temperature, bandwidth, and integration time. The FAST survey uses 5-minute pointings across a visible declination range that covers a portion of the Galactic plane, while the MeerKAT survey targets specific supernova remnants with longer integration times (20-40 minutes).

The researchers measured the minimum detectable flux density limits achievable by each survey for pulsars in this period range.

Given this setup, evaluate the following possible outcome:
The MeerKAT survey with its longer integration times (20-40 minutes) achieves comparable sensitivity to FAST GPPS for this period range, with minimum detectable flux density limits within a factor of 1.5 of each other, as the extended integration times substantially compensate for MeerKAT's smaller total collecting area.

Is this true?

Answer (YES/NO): NO